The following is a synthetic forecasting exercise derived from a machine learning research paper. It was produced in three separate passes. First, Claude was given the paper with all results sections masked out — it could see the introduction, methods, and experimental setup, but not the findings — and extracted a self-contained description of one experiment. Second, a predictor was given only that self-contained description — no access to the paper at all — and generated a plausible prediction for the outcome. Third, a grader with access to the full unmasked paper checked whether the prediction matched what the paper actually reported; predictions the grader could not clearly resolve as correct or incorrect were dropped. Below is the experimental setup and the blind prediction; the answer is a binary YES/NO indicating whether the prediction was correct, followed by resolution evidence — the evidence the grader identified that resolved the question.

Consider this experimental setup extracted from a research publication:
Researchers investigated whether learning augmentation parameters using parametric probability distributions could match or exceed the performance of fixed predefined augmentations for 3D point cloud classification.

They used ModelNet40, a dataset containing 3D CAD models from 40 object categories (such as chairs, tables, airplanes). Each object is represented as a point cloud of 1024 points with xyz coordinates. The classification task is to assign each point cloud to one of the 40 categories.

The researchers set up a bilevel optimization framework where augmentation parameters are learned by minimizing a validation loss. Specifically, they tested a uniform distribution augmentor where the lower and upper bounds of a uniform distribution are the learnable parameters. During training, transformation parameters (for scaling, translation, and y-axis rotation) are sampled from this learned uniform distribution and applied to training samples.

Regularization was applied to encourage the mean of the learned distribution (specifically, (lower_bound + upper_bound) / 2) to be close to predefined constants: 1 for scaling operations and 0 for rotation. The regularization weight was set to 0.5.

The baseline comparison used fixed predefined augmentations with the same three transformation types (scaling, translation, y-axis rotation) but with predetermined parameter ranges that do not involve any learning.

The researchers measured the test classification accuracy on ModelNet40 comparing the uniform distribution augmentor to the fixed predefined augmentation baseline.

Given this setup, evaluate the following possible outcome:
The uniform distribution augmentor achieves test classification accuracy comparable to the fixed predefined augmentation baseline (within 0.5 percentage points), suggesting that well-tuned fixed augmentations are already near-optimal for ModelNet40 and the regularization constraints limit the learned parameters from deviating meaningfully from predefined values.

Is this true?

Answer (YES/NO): NO